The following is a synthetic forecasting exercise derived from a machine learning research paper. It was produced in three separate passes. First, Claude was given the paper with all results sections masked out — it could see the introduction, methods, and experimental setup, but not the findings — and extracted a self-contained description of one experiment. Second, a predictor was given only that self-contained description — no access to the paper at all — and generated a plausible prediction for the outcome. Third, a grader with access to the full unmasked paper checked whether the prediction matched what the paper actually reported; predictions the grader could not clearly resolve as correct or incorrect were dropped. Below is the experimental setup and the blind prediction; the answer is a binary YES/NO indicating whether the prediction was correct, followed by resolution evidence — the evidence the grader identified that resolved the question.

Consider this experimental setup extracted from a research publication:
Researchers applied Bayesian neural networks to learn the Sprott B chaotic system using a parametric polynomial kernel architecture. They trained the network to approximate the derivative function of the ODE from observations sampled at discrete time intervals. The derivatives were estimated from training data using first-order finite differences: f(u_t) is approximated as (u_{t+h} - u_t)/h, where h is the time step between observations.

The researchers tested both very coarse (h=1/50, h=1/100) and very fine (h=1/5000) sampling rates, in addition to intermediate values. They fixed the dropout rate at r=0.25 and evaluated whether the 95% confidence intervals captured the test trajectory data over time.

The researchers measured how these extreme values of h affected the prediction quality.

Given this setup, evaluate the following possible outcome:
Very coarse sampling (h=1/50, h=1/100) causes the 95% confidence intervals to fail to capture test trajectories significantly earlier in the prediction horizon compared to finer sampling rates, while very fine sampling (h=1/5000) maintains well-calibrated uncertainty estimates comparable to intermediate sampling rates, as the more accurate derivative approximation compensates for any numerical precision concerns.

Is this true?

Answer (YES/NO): NO